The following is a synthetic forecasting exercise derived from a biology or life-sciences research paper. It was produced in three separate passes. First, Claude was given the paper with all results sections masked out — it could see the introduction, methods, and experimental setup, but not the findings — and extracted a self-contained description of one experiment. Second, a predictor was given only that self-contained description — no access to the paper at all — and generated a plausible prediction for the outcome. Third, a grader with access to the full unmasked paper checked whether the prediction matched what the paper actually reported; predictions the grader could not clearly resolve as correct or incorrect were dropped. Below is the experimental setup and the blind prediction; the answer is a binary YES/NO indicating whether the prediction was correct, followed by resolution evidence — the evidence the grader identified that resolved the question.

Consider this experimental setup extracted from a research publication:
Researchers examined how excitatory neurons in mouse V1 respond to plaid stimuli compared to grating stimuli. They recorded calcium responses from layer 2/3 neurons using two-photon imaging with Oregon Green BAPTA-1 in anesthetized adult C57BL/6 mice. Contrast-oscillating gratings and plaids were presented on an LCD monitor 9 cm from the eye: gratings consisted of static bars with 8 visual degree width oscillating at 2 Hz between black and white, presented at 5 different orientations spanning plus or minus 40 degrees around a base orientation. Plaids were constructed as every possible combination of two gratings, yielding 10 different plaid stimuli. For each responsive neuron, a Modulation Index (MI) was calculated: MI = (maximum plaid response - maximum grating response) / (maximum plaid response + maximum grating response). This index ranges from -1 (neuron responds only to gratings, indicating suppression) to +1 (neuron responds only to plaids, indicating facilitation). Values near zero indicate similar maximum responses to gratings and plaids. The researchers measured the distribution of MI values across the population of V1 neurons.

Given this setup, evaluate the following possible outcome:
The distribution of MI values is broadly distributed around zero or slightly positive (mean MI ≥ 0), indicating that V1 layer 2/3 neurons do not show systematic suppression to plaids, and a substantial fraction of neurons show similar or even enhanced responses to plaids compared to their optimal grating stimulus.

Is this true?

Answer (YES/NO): YES